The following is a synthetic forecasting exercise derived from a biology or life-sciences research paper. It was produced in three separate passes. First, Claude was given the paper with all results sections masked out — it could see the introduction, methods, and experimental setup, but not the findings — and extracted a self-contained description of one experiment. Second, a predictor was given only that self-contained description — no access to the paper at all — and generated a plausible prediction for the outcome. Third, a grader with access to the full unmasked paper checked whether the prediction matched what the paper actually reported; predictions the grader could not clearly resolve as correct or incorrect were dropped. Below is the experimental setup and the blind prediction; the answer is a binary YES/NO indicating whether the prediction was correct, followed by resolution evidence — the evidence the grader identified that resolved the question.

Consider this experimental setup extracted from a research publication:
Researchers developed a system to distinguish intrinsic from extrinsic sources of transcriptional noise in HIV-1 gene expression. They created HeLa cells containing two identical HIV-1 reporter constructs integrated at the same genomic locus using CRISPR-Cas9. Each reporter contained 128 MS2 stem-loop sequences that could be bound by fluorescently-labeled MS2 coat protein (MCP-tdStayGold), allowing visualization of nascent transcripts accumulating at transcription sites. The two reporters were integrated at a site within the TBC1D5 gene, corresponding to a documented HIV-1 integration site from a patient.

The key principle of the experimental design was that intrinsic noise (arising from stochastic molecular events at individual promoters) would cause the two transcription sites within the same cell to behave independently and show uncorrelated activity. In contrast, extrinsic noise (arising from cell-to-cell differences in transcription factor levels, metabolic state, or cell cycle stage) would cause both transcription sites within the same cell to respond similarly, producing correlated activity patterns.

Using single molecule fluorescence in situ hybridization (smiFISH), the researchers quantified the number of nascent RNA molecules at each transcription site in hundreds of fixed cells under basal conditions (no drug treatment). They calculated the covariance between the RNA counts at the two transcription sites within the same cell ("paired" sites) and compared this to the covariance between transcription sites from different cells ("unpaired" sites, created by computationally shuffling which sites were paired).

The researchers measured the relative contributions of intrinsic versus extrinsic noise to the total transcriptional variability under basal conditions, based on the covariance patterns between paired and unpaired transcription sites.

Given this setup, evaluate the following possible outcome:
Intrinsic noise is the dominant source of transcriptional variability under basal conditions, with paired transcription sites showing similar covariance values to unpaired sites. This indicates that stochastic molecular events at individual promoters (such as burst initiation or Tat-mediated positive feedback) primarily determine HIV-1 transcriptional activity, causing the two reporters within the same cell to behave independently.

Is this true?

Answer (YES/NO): YES